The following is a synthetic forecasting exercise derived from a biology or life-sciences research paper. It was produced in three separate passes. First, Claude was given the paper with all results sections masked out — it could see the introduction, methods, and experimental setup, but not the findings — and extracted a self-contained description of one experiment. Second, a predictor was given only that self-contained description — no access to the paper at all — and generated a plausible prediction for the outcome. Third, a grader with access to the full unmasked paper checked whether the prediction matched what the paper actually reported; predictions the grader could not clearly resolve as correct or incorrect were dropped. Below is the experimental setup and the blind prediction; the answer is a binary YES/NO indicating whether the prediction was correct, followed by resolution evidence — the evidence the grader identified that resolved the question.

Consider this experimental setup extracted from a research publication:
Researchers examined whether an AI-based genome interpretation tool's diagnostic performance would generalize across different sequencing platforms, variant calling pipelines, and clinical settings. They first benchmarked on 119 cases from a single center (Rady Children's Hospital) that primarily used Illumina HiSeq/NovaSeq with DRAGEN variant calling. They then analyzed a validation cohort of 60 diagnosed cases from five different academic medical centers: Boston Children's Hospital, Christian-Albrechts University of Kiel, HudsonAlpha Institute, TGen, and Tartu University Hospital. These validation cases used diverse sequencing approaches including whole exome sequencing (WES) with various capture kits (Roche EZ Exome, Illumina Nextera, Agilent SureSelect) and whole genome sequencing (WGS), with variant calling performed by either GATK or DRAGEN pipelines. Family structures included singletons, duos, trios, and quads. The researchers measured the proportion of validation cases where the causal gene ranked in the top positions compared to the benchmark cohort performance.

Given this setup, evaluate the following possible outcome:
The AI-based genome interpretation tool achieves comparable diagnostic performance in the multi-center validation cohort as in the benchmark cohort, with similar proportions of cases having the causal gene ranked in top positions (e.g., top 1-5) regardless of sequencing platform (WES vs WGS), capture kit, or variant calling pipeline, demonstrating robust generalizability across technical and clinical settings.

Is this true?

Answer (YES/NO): YES